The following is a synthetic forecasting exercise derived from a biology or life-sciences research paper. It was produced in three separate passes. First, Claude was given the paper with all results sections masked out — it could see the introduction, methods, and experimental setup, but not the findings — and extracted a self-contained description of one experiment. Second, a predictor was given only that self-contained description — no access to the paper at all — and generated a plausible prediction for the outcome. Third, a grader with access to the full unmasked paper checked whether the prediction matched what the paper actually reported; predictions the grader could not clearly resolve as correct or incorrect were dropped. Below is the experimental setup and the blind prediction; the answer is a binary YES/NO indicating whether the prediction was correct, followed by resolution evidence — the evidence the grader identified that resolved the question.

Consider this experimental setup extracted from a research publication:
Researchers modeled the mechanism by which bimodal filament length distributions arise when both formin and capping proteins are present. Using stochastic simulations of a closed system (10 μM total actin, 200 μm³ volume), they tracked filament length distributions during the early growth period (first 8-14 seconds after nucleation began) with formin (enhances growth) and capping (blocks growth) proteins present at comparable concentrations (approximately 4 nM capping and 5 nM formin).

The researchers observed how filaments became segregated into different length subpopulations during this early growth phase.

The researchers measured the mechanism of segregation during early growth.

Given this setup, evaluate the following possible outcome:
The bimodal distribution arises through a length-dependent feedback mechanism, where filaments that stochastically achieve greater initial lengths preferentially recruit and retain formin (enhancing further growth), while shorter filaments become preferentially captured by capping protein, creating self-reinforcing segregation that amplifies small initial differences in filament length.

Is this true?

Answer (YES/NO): NO